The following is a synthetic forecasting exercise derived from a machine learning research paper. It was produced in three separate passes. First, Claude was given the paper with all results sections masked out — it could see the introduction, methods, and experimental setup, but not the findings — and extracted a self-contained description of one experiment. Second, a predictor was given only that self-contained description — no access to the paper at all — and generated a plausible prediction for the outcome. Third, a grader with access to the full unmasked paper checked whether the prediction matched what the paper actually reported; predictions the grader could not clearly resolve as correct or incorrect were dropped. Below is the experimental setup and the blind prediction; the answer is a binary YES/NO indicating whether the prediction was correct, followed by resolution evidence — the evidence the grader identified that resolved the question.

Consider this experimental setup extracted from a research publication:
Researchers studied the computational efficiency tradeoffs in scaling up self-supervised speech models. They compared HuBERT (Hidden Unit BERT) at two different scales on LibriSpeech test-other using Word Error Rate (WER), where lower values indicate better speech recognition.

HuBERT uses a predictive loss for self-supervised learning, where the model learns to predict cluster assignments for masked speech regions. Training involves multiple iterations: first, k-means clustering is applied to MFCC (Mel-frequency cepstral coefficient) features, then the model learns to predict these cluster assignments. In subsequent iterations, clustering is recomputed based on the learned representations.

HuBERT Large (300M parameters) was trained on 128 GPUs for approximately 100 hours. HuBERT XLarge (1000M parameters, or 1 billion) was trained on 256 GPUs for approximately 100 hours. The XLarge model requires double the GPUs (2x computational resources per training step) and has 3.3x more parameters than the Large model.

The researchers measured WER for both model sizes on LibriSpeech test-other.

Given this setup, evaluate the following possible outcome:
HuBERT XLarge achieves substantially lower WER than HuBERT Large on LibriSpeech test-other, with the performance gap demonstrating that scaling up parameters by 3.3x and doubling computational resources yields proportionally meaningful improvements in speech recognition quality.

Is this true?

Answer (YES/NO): NO